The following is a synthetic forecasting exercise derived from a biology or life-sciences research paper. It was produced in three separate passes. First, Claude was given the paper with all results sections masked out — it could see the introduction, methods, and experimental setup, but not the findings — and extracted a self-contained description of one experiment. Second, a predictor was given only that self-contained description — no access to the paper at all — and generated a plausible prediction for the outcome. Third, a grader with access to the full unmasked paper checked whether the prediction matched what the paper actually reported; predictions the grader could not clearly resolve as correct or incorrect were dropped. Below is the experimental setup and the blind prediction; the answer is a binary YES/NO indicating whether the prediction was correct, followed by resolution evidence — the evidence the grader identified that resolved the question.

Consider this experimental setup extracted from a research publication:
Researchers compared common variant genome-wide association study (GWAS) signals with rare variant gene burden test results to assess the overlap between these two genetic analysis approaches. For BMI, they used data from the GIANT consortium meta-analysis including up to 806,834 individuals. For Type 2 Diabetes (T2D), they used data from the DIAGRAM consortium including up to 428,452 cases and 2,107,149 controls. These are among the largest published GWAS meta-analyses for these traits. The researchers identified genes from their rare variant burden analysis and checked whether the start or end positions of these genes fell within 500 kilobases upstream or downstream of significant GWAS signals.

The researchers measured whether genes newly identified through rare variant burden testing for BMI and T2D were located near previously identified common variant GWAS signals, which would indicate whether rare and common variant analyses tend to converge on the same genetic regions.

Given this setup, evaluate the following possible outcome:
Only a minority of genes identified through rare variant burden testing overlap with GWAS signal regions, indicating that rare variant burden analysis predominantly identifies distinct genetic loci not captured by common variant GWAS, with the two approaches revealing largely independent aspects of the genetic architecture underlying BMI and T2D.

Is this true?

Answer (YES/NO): NO